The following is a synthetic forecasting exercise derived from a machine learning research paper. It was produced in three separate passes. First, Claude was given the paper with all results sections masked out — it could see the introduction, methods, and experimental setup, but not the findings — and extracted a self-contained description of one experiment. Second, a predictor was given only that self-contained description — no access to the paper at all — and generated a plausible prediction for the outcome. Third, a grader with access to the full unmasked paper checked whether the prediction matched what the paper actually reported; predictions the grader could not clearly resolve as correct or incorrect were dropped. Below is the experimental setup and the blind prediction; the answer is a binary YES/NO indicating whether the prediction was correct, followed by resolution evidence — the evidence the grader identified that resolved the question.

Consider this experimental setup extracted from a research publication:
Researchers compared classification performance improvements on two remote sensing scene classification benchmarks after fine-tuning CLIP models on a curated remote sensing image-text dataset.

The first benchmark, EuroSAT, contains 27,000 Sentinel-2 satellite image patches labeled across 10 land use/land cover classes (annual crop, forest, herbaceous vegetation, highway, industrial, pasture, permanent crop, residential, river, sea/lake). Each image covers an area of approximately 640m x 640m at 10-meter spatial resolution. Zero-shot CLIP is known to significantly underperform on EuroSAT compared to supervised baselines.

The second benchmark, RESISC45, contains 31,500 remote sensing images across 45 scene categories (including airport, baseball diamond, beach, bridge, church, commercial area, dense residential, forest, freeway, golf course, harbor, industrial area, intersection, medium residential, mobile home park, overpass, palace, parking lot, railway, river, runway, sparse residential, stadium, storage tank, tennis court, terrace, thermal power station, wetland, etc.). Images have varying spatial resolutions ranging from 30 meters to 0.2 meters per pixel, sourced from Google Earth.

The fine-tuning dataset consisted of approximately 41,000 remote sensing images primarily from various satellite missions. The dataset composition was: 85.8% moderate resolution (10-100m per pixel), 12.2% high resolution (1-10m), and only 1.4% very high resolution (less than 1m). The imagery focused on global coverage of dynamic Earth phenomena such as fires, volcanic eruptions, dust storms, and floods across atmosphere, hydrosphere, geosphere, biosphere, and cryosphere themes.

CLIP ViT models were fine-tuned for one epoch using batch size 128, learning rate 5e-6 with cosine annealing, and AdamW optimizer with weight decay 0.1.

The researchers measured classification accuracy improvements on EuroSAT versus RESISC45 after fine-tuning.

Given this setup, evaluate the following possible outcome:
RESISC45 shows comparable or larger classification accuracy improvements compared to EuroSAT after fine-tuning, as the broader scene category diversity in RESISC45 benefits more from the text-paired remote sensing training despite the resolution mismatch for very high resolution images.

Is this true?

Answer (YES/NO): NO